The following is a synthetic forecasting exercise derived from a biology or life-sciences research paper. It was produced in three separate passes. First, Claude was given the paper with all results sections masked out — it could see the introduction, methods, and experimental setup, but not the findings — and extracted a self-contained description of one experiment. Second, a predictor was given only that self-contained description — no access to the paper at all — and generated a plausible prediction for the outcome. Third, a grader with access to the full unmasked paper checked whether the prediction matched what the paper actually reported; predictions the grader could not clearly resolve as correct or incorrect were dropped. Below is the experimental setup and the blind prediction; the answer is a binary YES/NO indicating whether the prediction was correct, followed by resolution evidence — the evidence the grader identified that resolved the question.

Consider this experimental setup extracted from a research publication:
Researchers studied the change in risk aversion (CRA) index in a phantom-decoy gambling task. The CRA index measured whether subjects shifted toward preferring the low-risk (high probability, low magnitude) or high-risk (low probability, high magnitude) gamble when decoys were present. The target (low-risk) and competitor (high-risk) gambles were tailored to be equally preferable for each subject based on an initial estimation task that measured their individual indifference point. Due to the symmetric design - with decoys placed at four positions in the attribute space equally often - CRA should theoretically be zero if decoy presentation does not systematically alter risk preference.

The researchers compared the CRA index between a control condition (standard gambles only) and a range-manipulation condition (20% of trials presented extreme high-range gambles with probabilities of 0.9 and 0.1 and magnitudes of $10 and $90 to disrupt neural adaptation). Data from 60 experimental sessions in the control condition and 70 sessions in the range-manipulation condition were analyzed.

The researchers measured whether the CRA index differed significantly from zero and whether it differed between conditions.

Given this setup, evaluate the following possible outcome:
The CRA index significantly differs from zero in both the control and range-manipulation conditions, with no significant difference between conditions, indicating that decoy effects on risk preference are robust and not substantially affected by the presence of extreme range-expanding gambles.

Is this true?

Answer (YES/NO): YES